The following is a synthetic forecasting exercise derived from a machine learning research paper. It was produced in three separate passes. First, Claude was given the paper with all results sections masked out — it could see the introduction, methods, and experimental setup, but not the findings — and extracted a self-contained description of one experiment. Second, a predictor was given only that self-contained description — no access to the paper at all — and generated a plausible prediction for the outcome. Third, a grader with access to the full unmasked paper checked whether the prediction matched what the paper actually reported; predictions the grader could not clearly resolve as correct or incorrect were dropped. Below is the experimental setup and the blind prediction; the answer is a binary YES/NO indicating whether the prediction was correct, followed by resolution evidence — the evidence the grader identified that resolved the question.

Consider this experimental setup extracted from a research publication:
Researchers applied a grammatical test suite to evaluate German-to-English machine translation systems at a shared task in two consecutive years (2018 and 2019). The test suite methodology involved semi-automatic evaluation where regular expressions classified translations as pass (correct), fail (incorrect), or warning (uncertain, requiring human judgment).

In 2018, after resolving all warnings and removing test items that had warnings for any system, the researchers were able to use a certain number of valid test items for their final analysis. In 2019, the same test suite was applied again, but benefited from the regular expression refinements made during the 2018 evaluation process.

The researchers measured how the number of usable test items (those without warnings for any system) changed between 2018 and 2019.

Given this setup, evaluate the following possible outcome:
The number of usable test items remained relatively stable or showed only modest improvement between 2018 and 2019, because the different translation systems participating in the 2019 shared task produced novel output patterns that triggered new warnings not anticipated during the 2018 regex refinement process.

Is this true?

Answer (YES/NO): NO